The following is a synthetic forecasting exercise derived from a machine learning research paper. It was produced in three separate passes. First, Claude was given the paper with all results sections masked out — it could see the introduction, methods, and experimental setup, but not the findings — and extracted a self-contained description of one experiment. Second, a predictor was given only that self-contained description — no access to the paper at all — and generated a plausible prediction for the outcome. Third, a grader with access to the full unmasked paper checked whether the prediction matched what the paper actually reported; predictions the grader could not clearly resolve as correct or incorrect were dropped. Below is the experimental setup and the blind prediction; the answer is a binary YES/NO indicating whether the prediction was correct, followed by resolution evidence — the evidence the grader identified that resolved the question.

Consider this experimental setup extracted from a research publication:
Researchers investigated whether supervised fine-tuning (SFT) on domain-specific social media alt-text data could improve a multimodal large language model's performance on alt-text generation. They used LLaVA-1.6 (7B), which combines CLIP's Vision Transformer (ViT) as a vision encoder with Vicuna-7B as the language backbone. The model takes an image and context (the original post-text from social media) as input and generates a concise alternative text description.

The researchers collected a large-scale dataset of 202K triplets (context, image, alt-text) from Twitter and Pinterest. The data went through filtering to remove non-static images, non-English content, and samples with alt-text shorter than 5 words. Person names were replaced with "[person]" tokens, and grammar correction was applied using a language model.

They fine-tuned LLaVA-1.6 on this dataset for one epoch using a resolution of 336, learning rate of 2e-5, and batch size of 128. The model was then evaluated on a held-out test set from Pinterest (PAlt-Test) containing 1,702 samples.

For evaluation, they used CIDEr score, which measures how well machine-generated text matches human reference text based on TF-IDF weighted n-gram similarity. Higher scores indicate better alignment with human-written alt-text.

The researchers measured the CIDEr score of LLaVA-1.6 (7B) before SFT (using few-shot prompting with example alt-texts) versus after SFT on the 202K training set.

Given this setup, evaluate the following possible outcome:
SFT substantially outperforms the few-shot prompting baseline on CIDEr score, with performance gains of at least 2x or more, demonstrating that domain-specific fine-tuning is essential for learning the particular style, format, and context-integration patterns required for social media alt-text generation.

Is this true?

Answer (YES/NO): YES